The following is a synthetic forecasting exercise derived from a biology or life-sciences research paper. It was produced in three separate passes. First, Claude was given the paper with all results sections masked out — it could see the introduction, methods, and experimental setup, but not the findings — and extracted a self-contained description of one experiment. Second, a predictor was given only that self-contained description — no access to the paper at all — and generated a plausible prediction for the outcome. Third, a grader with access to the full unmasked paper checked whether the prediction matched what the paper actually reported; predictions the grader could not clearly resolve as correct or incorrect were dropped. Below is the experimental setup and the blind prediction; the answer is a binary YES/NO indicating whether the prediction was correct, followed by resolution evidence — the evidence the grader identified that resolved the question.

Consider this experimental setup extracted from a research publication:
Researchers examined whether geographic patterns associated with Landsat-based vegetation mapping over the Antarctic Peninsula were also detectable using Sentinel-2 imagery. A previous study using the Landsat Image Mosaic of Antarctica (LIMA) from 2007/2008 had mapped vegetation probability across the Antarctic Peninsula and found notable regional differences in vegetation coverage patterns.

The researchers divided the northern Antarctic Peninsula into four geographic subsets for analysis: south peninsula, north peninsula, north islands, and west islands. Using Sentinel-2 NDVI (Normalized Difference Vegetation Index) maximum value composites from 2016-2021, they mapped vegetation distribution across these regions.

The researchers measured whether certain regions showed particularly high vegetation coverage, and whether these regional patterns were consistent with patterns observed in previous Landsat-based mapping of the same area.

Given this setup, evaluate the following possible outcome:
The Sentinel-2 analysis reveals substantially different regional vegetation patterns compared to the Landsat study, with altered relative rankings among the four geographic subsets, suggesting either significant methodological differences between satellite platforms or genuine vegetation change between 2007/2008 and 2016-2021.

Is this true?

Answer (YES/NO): NO